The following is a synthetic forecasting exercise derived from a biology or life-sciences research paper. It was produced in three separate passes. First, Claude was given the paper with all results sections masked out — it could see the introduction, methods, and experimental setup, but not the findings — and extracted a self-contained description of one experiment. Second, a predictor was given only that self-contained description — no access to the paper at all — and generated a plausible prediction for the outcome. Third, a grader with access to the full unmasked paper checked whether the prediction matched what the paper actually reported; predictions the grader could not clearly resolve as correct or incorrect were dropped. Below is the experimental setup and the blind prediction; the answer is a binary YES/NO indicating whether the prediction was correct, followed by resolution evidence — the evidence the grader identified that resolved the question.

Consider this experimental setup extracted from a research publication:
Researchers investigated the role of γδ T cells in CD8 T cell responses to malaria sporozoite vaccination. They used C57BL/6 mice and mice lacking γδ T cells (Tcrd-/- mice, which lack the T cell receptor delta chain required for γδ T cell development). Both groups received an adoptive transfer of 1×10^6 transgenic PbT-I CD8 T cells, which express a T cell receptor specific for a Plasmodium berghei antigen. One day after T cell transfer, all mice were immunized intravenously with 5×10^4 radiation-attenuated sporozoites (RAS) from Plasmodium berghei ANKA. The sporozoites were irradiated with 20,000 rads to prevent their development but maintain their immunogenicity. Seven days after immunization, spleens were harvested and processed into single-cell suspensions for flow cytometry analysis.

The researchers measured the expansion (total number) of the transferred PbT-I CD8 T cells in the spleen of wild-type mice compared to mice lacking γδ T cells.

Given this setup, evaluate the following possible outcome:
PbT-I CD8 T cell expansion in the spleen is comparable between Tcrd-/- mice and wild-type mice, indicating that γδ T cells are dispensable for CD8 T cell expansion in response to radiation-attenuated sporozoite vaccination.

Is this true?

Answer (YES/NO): NO